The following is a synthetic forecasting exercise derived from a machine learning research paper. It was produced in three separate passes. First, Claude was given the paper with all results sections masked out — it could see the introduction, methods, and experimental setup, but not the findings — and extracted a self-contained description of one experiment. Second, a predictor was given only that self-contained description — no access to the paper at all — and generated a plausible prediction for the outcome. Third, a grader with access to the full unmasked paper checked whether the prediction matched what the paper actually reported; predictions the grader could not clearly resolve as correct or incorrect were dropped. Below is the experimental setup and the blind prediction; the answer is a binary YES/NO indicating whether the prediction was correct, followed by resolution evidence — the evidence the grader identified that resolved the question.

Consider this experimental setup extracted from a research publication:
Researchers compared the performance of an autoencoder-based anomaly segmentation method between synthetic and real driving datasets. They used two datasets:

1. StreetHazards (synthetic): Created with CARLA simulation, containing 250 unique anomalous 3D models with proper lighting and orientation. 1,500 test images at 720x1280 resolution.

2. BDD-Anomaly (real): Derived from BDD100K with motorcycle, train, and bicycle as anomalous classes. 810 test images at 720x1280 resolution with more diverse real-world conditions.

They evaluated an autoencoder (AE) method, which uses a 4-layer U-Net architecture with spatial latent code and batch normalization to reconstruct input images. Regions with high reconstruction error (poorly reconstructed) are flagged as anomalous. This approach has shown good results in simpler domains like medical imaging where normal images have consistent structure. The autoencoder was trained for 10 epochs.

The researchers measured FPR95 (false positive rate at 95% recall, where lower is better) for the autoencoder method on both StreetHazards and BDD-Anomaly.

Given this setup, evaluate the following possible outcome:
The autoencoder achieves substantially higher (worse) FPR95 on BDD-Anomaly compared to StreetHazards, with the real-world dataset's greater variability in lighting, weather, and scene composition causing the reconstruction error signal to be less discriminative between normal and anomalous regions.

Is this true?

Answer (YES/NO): NO